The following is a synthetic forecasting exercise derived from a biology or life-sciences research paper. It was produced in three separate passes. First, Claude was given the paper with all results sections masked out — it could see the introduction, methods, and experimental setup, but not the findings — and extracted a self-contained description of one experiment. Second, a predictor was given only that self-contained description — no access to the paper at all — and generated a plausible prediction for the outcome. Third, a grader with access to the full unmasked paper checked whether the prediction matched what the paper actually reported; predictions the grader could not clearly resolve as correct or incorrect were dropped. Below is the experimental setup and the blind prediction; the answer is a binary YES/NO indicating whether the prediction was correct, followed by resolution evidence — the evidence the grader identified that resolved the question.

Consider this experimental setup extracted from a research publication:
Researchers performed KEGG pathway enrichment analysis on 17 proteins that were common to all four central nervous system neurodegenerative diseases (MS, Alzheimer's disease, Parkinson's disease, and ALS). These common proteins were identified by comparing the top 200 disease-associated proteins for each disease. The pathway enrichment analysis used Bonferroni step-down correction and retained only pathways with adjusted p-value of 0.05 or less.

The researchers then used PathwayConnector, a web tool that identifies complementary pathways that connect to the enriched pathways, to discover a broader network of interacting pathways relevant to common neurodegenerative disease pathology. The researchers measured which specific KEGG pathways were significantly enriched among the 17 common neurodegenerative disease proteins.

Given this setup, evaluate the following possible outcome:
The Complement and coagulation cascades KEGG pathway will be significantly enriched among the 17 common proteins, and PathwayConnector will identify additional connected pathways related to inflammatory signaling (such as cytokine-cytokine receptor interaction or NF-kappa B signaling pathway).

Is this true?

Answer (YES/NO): NO